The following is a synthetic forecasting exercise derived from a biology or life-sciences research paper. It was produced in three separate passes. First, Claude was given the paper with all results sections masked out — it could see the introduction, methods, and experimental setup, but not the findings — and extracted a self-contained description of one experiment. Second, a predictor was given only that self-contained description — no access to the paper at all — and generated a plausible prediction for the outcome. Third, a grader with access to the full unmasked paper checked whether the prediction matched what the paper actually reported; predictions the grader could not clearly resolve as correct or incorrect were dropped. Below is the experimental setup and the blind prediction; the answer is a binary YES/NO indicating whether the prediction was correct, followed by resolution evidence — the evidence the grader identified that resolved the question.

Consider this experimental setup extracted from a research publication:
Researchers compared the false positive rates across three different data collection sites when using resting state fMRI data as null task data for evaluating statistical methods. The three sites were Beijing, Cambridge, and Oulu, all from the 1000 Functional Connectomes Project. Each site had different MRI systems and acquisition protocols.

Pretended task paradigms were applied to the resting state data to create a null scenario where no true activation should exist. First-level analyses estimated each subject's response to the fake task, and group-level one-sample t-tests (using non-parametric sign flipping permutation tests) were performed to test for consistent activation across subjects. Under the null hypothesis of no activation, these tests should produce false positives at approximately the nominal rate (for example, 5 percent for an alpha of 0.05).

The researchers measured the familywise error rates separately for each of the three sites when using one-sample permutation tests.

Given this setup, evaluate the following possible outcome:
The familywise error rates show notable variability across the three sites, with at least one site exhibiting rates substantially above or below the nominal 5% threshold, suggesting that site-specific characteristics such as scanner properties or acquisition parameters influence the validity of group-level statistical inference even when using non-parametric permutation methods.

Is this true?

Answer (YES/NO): YES